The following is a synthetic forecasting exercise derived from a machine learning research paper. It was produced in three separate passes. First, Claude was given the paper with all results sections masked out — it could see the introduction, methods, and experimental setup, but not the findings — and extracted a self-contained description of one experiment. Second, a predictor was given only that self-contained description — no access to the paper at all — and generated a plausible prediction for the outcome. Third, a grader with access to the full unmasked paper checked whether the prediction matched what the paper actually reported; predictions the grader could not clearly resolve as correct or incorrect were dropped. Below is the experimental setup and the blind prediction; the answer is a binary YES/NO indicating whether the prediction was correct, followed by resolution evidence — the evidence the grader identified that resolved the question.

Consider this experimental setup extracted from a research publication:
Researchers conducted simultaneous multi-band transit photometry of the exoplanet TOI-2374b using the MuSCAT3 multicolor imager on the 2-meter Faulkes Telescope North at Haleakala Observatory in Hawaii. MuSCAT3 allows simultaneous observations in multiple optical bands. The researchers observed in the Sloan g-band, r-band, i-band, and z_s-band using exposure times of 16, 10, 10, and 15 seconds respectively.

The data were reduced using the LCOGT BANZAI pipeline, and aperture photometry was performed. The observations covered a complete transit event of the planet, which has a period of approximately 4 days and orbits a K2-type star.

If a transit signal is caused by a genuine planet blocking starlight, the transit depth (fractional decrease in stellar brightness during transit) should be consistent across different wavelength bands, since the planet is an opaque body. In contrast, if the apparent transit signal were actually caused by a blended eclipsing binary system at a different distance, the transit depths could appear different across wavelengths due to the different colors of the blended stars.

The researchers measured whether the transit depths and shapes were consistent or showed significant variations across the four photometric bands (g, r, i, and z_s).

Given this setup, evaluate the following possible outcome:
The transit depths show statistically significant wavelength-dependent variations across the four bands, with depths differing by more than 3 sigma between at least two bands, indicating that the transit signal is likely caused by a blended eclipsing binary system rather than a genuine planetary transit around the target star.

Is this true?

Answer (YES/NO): NO